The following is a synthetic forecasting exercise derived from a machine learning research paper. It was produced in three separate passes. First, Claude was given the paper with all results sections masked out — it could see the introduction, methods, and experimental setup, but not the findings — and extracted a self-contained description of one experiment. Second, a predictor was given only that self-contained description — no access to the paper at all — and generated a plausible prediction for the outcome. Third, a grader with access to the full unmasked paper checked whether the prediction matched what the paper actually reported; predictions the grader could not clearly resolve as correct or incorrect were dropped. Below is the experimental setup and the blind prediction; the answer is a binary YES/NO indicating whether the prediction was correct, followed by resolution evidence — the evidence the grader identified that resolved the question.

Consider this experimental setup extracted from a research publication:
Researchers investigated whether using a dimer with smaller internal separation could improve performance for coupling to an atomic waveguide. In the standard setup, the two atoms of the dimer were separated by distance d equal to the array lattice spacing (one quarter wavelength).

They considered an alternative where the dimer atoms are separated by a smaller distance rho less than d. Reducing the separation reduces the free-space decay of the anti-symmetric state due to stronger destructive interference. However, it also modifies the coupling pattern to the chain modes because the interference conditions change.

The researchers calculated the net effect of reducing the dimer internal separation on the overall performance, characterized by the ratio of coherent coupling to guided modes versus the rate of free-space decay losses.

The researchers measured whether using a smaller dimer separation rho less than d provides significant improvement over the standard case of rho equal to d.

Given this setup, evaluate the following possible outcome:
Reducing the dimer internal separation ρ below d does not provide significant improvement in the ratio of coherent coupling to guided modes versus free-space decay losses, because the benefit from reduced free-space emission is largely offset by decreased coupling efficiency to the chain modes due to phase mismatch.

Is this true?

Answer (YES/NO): YES